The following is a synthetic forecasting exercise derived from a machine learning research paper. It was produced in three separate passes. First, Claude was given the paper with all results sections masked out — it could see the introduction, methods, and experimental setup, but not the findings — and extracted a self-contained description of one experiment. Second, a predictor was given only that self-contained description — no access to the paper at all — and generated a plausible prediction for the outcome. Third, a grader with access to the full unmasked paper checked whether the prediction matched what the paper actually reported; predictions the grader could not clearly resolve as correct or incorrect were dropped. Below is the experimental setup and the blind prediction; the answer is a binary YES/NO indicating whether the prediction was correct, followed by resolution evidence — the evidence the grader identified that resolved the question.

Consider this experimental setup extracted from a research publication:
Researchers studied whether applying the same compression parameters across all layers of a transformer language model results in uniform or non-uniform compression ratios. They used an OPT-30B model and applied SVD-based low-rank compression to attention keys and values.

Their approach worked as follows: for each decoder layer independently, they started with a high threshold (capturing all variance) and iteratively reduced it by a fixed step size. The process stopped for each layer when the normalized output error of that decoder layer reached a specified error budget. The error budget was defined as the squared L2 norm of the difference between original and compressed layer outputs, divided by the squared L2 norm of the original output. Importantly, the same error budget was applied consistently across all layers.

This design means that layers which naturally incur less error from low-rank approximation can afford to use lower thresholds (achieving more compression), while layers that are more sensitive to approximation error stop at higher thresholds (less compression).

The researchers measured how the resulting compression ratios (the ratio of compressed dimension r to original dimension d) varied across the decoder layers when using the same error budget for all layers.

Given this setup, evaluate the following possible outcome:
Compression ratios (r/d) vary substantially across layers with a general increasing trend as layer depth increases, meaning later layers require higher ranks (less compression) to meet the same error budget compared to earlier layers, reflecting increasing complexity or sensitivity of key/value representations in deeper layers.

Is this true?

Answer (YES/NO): YES